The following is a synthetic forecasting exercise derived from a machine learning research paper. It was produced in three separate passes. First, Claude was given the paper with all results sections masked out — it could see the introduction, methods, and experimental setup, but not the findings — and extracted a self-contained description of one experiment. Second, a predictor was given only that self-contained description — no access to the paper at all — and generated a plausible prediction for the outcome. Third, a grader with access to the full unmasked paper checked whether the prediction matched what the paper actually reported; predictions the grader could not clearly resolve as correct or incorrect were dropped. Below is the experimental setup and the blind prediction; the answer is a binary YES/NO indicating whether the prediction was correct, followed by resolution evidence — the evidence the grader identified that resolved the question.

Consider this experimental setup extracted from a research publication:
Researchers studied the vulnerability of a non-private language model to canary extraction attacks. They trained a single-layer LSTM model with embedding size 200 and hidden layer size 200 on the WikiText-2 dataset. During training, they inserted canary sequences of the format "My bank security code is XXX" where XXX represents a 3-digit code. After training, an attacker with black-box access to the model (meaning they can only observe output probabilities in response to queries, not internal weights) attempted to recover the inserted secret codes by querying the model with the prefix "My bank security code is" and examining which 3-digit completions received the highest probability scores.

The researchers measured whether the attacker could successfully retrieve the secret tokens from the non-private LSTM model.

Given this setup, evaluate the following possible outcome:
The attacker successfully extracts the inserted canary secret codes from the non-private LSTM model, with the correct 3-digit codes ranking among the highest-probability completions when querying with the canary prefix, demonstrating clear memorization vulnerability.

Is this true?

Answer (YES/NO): YES